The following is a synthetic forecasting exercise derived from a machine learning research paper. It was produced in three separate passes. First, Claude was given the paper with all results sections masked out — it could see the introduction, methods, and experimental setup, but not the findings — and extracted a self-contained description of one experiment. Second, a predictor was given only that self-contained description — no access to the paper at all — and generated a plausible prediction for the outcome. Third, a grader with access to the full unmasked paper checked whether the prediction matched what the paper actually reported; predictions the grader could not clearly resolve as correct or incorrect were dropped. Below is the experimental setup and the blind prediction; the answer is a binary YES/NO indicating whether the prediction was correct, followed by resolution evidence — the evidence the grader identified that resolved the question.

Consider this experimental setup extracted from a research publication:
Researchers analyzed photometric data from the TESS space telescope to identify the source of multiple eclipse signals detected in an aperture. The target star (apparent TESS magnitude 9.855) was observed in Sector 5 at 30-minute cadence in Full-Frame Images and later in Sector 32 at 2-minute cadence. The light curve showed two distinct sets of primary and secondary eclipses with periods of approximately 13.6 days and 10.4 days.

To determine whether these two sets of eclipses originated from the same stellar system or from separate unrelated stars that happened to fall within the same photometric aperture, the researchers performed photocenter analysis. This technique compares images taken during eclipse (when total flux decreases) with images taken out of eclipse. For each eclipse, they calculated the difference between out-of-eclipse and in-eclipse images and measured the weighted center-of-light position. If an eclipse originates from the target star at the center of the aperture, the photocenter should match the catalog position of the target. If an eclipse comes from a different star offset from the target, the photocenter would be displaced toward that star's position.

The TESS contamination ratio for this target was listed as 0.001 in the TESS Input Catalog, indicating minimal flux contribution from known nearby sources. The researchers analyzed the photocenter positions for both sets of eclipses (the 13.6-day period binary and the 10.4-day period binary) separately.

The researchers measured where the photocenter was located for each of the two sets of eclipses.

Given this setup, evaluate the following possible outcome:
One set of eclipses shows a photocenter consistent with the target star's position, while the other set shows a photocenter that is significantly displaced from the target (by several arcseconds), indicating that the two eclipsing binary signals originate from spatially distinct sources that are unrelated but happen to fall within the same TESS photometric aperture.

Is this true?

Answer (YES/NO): NO